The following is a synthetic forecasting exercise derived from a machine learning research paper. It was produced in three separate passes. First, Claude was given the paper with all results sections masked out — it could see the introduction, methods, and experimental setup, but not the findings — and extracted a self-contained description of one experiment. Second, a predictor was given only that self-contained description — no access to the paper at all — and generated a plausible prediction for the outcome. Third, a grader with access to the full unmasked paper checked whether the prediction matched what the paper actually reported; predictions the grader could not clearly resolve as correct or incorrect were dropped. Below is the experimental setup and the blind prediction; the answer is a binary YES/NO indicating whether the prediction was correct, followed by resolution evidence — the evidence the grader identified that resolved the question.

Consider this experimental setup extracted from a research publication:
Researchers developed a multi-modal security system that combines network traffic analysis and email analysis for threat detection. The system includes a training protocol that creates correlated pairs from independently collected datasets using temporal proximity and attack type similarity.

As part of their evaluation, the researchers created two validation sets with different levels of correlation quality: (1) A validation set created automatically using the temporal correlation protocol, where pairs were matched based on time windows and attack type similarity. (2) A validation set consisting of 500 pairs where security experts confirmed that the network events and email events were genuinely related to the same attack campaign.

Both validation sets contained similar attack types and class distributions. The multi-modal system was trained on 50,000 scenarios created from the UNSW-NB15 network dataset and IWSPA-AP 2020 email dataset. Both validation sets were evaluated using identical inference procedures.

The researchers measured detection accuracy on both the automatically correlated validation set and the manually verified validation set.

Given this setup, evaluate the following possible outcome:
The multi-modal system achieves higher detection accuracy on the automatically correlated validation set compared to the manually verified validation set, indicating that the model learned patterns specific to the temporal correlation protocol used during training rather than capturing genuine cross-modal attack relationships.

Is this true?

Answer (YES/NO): NO